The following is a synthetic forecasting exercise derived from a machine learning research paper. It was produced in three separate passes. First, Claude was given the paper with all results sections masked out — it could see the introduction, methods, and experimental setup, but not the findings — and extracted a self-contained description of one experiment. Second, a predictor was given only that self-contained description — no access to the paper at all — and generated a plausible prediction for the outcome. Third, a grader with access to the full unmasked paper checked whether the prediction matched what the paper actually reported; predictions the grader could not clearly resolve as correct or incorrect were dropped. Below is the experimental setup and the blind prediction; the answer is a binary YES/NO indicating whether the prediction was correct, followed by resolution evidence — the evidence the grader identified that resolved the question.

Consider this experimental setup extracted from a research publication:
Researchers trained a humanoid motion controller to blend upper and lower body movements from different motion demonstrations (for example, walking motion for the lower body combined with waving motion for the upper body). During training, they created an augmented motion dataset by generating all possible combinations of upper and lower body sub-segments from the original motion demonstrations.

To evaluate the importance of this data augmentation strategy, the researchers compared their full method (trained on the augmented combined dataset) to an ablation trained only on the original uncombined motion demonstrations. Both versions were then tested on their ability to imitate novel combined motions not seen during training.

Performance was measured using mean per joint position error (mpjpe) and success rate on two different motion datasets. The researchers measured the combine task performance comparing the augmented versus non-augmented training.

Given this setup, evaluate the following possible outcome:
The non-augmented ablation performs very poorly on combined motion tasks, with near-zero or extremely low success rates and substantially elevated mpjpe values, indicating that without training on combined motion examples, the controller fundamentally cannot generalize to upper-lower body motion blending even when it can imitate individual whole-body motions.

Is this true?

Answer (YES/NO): NO